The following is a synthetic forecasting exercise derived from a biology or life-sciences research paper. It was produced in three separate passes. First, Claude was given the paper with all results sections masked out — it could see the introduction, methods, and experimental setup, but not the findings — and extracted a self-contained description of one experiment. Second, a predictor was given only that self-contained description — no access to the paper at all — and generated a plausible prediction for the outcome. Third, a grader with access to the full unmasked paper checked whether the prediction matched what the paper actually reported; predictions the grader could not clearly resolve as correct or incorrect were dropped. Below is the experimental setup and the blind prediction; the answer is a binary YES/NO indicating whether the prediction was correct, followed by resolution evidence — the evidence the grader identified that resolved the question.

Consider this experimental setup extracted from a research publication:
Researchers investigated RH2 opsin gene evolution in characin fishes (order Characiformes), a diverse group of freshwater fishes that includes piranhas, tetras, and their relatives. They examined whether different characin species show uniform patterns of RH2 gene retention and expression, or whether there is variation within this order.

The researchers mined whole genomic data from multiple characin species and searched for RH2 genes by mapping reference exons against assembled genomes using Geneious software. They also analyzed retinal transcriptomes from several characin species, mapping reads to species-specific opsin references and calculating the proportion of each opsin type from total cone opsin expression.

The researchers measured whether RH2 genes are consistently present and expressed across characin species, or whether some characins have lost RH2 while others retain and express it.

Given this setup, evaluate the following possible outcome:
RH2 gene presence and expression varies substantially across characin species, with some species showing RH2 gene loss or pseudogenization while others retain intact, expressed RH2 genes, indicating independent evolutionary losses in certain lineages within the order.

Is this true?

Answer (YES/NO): NO